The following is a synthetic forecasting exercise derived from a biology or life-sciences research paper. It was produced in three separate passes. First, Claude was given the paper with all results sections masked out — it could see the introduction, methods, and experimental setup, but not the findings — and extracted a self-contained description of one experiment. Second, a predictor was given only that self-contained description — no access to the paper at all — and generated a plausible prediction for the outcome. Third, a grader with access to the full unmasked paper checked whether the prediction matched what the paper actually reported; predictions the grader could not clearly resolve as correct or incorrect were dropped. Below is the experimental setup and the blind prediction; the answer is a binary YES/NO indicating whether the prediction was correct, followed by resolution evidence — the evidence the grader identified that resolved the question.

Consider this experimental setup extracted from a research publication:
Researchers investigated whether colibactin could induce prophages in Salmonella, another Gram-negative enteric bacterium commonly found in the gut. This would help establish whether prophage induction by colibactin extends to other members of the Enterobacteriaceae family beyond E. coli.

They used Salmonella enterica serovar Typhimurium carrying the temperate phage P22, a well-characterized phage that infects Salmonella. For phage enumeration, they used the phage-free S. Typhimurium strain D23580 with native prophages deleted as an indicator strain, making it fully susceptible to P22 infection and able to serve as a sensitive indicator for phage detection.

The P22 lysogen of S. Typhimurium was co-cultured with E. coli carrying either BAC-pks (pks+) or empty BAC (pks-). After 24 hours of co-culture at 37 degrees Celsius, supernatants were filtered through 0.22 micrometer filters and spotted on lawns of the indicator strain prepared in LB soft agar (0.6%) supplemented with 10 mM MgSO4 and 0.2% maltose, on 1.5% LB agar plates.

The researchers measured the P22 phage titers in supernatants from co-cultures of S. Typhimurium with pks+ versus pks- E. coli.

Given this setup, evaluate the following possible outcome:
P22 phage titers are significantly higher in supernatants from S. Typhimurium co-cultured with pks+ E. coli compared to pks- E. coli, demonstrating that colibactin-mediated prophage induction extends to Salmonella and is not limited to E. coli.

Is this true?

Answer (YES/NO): YES